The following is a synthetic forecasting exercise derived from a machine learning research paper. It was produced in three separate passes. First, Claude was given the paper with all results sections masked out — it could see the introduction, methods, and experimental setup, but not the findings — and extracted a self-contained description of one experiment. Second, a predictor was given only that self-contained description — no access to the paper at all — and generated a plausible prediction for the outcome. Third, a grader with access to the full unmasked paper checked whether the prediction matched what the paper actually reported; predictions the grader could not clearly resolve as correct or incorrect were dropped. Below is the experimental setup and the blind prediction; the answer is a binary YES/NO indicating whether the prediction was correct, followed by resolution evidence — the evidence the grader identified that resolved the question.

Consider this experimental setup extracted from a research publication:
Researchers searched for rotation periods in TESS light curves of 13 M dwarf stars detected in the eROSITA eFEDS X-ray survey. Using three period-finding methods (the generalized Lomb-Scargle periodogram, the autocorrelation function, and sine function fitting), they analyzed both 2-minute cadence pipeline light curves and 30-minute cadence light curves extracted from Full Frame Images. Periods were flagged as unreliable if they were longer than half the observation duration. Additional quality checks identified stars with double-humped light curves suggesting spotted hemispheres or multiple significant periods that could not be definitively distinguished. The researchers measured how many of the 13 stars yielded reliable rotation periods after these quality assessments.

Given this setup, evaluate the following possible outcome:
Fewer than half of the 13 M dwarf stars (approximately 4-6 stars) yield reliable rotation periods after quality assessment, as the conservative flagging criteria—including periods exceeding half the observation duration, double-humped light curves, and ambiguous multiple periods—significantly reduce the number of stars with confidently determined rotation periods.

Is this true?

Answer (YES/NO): NO